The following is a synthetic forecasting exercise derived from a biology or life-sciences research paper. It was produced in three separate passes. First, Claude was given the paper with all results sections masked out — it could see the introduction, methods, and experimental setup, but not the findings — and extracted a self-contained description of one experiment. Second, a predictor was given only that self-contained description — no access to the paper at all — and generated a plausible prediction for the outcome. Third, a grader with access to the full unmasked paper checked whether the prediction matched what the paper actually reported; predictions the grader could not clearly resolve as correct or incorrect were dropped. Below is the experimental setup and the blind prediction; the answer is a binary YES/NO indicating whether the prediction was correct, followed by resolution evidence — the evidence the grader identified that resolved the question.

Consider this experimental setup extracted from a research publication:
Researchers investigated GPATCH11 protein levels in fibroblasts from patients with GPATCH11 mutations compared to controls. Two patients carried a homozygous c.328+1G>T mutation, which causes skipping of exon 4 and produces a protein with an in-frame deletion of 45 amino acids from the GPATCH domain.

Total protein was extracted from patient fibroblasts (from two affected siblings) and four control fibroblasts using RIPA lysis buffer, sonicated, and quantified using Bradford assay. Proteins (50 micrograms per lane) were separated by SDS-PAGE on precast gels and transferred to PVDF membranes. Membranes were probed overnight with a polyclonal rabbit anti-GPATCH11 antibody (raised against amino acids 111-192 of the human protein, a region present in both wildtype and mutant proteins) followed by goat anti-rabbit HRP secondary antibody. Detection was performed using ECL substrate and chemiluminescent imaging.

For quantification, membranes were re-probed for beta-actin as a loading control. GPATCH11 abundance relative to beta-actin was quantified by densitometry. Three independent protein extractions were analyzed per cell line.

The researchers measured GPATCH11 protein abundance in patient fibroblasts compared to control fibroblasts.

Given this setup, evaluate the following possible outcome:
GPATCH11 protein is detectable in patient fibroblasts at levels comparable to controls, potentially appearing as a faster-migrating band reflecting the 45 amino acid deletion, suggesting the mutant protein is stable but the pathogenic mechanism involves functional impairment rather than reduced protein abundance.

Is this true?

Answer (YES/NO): YES